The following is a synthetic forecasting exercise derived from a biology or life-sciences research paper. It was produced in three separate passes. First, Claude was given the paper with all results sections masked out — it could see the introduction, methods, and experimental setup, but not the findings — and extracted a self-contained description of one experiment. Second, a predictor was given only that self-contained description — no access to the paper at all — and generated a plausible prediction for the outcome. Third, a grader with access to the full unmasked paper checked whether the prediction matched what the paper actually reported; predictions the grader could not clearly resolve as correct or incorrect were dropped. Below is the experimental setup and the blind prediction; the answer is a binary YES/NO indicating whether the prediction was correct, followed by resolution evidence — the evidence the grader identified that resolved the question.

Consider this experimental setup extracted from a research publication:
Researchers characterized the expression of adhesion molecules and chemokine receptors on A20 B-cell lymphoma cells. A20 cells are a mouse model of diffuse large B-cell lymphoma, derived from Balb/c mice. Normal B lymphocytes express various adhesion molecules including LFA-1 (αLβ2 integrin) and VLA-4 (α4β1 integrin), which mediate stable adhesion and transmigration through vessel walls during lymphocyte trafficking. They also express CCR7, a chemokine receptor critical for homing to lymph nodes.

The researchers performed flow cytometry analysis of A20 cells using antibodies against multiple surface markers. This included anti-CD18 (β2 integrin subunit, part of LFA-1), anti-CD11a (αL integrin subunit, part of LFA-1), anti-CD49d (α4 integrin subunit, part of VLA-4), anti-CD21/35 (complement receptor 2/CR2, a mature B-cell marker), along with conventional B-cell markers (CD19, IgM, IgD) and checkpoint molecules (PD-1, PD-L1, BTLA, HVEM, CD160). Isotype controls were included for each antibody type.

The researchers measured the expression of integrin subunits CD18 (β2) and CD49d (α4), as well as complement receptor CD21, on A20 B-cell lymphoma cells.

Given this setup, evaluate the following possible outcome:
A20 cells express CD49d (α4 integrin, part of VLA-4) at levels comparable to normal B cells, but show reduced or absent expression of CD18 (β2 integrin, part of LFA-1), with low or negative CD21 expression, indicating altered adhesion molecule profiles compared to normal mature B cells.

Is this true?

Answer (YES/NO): NO